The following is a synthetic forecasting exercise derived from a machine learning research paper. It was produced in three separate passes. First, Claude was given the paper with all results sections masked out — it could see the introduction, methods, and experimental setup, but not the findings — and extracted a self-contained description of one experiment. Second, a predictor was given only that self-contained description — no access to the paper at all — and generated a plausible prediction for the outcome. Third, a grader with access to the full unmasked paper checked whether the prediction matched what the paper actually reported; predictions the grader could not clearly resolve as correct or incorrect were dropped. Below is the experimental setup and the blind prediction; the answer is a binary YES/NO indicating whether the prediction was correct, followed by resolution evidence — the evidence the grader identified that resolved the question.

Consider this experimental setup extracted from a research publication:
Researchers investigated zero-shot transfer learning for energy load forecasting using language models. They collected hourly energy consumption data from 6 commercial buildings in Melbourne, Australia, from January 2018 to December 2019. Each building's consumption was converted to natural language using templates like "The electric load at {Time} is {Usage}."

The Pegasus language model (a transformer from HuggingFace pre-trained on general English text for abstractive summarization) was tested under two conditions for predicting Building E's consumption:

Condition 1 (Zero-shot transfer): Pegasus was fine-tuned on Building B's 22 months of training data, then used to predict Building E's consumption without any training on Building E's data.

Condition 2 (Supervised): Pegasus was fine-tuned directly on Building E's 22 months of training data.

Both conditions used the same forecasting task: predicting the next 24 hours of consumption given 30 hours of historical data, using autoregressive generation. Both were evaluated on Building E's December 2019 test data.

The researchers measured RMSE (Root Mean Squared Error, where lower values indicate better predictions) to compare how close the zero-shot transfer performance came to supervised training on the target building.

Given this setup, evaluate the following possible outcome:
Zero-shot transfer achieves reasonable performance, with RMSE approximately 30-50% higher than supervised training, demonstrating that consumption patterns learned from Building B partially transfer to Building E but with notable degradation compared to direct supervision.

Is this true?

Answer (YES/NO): NO